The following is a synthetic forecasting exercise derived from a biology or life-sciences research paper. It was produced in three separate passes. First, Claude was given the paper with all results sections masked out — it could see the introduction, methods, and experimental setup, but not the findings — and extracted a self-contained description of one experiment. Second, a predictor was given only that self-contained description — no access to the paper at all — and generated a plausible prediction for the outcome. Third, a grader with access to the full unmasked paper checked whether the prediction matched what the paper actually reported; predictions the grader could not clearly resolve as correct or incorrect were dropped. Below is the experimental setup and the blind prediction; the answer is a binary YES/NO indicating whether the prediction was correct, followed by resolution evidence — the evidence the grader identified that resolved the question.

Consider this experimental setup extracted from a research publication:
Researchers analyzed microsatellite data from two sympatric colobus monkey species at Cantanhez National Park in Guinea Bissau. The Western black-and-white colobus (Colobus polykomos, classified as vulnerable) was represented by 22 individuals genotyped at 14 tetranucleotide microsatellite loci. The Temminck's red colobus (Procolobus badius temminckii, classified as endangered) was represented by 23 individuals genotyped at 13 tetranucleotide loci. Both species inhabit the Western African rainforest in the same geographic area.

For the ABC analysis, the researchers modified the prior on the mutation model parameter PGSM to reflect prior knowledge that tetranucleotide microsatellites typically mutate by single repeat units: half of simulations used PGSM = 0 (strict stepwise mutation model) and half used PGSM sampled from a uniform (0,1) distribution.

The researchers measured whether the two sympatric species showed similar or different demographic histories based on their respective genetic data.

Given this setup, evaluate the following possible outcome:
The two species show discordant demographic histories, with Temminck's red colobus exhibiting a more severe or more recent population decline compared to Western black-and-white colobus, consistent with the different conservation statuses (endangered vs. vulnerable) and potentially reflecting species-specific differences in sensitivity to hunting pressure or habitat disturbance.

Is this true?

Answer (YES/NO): NO